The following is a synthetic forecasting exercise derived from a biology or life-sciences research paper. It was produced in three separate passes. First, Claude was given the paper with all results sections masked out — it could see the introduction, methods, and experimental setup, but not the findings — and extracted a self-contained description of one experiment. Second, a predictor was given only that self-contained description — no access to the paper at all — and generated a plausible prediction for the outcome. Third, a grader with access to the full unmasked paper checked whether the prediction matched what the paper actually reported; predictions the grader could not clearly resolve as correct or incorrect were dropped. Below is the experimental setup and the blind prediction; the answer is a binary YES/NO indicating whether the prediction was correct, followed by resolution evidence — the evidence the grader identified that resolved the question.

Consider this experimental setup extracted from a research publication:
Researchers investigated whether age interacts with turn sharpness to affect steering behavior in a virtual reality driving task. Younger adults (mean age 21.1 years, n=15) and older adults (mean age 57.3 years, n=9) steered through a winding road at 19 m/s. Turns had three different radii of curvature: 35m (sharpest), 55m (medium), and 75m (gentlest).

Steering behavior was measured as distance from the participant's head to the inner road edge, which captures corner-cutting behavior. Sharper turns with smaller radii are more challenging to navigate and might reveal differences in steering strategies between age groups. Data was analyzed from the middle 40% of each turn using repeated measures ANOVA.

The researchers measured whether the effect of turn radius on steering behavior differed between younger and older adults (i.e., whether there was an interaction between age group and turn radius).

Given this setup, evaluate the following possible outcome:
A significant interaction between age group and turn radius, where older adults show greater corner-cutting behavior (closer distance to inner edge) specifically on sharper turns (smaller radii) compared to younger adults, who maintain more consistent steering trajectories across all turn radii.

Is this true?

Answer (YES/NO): NO